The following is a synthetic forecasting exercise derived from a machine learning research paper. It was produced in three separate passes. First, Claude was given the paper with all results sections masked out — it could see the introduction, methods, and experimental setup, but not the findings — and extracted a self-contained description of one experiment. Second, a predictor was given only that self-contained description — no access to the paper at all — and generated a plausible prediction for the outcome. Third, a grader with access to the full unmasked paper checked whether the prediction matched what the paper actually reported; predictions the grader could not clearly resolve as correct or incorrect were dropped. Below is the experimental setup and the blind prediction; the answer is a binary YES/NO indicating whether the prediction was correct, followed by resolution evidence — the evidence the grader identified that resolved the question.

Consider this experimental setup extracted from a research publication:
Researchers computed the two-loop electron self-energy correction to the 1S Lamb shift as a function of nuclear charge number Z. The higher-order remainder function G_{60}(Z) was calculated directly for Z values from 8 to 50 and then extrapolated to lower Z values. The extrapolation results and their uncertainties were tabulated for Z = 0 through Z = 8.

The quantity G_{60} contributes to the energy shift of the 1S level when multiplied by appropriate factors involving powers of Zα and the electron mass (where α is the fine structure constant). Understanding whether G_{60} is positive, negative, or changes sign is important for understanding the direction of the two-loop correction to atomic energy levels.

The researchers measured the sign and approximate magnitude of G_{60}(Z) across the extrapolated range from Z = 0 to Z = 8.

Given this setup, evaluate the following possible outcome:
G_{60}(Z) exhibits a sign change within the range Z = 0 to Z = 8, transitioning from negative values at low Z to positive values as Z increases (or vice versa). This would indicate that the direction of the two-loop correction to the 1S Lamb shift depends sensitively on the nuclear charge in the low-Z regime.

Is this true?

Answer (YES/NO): NO